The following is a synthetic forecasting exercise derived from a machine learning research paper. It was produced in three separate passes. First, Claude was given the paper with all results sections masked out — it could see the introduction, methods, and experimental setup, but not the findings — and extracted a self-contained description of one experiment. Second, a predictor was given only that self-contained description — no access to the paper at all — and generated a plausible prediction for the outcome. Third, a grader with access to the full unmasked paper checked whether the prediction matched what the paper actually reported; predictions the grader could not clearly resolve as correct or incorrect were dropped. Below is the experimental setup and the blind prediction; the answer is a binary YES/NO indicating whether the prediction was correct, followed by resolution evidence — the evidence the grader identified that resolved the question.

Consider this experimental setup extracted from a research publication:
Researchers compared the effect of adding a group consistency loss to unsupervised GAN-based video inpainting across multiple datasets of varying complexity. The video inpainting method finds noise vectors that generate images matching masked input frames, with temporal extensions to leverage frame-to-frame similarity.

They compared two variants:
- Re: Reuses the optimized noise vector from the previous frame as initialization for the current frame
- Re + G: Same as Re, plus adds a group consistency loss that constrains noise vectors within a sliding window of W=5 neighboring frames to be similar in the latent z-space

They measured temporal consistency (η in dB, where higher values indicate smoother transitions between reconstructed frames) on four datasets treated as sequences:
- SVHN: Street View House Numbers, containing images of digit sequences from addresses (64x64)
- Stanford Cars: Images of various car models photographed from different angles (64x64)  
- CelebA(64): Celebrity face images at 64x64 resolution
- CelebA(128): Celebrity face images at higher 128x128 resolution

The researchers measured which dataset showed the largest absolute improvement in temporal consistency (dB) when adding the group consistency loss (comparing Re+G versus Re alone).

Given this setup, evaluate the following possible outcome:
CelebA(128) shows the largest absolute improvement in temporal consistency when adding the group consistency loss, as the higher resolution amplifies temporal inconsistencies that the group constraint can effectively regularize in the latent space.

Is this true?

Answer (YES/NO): NO